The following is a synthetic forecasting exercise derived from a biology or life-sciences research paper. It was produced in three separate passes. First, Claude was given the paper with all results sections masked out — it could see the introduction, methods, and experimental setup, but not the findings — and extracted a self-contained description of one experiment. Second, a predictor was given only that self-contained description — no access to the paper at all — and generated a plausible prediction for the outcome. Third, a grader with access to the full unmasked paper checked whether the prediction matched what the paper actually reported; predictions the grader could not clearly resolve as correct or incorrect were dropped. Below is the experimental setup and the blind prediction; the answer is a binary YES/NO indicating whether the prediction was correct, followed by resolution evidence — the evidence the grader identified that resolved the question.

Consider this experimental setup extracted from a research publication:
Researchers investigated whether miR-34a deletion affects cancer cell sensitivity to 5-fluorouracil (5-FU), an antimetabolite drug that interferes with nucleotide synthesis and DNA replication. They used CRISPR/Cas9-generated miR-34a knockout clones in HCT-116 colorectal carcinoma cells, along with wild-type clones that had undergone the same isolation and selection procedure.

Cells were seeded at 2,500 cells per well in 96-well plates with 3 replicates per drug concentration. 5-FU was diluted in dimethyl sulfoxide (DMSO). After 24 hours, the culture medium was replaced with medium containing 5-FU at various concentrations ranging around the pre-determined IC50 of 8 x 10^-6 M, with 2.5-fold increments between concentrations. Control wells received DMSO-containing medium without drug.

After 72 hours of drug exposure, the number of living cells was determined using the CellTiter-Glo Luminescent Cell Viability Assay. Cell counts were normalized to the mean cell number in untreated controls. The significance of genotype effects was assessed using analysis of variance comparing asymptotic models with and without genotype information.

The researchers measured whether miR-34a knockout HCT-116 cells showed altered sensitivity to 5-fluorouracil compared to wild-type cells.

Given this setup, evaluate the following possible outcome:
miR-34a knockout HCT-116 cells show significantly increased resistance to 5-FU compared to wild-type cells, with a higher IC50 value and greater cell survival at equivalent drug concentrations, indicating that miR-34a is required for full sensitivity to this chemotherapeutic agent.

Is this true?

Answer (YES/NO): NO